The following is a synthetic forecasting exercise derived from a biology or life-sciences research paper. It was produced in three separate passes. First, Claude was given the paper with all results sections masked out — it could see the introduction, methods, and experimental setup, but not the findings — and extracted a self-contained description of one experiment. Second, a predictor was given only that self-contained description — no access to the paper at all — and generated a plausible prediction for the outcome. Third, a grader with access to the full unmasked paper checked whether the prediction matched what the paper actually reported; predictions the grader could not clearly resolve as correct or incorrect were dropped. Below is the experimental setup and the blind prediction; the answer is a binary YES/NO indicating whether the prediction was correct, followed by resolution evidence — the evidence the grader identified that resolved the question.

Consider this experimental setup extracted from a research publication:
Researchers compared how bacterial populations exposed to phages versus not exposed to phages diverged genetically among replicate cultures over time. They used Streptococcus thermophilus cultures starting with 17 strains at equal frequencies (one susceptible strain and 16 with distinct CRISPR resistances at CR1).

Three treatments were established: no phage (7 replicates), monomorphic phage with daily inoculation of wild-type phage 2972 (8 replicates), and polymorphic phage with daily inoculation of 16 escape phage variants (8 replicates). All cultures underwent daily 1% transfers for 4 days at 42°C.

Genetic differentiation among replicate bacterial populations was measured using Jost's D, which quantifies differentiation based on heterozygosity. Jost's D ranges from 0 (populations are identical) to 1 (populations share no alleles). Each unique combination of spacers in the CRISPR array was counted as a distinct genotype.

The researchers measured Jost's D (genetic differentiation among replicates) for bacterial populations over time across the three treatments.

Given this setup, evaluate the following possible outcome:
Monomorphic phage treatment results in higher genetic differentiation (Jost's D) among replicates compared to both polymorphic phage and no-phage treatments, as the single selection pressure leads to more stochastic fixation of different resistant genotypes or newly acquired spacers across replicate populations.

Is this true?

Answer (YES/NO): NO